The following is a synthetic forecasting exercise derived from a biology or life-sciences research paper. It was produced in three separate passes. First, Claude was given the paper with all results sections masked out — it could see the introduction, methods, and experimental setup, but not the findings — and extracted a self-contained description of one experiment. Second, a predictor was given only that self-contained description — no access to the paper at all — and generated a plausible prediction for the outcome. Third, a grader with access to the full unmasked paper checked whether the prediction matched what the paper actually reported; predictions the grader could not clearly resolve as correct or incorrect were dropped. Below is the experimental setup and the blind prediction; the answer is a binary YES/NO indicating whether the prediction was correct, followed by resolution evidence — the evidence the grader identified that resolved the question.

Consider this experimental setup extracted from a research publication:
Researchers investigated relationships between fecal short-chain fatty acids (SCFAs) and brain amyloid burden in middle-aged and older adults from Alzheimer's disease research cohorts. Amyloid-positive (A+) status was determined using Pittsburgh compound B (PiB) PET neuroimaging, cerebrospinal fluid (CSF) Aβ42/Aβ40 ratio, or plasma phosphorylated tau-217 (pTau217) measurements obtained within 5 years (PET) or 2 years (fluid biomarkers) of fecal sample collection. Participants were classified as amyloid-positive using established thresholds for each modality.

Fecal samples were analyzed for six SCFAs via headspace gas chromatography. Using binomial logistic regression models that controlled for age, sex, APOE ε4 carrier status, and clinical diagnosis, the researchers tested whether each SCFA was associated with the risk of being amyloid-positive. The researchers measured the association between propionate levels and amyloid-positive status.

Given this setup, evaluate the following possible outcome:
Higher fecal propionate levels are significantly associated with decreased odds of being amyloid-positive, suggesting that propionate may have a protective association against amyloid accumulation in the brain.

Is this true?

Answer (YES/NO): NO